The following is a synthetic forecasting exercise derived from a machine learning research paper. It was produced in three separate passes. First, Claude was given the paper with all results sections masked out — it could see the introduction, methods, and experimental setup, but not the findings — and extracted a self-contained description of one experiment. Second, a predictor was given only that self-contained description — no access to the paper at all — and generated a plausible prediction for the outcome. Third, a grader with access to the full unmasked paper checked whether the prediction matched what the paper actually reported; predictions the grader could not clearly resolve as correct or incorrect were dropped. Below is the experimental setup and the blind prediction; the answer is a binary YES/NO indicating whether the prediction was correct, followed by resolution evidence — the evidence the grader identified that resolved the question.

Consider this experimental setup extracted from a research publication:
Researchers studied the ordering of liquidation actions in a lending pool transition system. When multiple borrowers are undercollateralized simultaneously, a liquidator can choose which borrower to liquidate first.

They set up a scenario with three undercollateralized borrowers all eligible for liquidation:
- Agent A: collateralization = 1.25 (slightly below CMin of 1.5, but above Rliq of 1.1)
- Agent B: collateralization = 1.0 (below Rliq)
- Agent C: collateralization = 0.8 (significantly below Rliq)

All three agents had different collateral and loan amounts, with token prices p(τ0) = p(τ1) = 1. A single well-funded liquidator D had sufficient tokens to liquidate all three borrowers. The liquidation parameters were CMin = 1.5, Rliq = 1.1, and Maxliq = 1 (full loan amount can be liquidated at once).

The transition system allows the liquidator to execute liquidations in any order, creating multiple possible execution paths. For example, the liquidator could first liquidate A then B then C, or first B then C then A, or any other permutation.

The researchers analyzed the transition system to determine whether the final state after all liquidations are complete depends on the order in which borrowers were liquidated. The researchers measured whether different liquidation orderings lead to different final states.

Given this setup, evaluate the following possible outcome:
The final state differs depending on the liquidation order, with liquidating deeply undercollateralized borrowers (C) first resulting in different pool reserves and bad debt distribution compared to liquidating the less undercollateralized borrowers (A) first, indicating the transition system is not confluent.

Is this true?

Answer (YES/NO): NO